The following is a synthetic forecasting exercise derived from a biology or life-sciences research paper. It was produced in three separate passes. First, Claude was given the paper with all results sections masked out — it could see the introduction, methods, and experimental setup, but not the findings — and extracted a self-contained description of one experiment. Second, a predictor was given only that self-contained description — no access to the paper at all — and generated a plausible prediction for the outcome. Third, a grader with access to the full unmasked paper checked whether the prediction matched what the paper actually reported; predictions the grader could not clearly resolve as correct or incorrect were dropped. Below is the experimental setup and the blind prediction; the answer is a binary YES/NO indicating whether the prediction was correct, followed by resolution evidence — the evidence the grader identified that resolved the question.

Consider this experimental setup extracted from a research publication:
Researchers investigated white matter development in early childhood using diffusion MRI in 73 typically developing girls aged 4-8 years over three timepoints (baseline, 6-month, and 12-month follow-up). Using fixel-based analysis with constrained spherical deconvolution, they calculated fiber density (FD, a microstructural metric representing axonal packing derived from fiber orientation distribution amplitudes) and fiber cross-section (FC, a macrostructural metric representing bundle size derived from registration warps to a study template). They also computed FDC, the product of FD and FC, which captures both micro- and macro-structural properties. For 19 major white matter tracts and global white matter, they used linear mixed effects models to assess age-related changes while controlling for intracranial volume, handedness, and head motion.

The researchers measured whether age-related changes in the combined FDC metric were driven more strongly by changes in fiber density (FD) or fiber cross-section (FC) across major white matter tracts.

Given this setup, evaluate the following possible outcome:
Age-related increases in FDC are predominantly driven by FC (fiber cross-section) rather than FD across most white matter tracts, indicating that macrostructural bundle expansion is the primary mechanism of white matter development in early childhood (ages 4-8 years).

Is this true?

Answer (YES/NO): YES